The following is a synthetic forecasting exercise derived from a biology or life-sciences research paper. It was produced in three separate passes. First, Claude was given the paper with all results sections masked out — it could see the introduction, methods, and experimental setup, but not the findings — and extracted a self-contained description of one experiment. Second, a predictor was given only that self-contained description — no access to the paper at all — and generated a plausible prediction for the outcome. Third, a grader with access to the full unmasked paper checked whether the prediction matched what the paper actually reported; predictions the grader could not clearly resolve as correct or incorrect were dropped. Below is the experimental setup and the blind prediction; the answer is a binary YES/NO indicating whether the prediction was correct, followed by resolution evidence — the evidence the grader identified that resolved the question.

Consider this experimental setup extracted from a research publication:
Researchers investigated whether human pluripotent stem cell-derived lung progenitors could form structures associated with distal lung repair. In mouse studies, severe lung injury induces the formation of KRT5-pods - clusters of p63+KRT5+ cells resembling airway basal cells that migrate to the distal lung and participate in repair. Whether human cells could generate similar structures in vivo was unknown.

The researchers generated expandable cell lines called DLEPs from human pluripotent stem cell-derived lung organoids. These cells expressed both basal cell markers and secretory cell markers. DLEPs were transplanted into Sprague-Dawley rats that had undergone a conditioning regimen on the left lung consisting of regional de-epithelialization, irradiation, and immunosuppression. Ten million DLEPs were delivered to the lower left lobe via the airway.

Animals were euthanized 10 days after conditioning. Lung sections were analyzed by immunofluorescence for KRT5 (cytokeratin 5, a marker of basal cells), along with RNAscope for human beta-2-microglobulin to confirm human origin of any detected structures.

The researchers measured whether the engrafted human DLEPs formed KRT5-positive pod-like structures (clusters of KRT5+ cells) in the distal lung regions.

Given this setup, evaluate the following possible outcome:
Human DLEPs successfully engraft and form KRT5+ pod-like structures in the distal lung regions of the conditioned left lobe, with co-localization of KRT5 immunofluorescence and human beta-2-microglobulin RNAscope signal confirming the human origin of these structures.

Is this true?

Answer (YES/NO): YES